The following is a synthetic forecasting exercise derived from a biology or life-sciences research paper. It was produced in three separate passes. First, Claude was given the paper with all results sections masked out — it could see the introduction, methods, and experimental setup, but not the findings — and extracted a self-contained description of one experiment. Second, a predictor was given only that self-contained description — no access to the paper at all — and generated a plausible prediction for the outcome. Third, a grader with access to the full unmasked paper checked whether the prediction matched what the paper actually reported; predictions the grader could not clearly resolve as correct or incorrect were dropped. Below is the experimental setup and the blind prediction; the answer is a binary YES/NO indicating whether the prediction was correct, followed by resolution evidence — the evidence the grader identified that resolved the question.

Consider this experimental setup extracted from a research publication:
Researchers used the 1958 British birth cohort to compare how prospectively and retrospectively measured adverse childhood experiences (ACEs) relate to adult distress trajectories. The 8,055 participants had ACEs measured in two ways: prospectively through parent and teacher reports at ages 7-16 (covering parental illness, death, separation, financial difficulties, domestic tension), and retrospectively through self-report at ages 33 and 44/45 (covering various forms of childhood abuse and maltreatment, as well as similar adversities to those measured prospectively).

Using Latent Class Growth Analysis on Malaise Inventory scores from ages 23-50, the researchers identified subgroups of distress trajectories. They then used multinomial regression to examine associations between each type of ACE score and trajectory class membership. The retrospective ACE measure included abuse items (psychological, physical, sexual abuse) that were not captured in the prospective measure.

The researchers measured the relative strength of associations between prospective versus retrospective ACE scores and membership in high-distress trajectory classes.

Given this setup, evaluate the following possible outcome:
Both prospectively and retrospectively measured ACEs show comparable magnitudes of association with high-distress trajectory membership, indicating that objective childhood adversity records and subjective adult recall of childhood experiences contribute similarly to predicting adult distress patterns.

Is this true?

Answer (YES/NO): YES